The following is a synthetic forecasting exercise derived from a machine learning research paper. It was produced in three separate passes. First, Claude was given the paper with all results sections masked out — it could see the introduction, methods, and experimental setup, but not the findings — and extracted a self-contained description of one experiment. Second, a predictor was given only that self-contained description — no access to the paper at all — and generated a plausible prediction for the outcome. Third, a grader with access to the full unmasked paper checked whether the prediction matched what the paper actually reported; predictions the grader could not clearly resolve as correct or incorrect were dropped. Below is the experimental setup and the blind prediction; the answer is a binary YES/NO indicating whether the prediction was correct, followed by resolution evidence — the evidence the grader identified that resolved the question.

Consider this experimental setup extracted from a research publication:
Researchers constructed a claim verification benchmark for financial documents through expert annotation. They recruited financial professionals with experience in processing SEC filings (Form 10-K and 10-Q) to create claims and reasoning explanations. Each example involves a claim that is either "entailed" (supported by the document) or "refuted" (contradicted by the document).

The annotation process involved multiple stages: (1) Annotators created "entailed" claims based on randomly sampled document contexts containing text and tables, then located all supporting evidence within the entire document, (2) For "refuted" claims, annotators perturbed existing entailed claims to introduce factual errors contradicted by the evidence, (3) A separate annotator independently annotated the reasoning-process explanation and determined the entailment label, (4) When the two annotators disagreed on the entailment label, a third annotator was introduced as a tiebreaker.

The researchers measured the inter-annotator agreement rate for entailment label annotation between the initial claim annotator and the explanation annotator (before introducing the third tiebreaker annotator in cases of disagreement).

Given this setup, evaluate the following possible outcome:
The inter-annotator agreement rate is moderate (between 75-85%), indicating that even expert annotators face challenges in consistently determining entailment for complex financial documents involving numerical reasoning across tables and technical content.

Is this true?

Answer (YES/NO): NO